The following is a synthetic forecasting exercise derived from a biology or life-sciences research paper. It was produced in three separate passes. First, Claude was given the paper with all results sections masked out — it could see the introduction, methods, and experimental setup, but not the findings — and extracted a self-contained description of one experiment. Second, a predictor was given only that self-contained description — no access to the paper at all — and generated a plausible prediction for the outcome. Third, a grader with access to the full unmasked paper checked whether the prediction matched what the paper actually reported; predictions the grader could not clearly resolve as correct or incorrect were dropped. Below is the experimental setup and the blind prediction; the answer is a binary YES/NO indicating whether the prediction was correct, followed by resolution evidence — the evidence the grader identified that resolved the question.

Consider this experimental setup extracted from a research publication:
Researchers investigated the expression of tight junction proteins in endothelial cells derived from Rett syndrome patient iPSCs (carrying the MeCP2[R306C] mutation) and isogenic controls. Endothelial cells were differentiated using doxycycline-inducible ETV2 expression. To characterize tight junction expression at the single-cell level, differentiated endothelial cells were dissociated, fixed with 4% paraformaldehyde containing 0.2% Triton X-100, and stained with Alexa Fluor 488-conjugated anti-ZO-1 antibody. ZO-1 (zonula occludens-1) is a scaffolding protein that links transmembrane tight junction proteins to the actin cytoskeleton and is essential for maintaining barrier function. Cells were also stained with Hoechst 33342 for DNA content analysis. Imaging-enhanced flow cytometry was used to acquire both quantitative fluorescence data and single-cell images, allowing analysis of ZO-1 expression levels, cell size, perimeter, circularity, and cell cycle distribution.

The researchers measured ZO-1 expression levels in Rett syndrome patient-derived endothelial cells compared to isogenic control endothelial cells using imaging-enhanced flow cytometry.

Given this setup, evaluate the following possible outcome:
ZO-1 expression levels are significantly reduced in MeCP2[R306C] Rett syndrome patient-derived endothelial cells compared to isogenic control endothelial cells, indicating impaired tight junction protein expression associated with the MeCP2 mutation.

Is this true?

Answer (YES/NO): YES